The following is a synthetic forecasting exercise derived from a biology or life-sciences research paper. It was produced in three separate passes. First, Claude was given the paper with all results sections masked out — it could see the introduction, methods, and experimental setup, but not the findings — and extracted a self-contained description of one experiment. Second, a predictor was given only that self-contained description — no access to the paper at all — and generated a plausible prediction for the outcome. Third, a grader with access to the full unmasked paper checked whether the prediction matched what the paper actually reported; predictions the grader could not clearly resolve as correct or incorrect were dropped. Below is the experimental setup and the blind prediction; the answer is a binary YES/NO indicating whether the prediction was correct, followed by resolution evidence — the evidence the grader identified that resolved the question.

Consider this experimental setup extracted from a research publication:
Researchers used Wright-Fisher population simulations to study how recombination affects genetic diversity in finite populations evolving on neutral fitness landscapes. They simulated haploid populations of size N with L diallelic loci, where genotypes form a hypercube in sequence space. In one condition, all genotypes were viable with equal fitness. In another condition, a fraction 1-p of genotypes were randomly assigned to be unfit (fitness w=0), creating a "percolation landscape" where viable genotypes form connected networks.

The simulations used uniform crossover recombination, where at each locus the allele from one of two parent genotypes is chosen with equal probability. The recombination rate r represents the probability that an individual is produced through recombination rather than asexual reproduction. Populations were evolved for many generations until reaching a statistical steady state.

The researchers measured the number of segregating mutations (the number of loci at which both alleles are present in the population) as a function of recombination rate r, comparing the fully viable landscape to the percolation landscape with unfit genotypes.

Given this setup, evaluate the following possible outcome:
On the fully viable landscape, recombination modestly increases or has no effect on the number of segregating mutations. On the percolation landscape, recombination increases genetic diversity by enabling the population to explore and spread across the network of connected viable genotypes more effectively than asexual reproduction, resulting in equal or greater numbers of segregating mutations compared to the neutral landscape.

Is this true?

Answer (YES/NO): NO